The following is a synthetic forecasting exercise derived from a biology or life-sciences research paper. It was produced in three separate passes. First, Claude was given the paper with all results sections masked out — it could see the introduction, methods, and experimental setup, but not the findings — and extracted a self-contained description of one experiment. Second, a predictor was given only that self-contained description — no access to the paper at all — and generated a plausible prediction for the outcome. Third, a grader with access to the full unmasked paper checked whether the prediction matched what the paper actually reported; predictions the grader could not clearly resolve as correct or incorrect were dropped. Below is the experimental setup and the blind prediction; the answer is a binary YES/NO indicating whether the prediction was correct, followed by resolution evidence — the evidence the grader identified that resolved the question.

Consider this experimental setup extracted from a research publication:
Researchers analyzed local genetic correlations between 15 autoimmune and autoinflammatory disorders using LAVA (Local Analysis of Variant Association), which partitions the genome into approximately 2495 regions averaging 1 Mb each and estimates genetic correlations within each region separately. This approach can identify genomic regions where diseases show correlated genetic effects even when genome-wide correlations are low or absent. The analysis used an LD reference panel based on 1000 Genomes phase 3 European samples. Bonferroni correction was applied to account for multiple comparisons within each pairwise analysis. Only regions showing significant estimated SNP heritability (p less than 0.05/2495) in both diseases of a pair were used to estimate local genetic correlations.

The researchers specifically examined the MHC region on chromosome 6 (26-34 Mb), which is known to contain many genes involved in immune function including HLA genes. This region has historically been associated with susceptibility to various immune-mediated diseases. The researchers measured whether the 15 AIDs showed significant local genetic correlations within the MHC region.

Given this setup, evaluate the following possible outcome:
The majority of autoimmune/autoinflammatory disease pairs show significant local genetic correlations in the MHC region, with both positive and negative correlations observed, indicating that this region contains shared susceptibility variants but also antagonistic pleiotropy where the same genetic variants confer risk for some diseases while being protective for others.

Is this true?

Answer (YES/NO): YES